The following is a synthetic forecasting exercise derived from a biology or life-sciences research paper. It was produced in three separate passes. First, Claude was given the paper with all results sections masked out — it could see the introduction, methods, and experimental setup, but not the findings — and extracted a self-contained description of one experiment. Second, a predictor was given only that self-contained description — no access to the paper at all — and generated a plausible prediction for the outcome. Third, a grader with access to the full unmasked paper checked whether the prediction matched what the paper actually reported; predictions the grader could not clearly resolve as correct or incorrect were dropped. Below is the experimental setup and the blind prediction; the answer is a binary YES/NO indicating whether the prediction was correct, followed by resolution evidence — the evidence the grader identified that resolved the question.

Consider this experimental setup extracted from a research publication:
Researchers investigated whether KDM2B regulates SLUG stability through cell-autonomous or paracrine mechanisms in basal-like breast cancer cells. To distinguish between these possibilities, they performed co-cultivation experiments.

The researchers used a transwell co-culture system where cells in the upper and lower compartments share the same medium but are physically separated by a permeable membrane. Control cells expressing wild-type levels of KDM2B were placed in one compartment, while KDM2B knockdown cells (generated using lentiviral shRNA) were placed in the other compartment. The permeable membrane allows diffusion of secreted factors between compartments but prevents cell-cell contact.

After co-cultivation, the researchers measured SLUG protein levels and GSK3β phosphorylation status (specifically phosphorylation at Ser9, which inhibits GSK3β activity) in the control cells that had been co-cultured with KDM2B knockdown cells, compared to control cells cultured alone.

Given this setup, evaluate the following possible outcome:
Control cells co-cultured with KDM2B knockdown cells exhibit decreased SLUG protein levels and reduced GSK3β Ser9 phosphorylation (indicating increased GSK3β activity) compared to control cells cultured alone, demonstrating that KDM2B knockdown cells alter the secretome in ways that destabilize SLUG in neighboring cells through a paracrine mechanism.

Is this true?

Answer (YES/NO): NO